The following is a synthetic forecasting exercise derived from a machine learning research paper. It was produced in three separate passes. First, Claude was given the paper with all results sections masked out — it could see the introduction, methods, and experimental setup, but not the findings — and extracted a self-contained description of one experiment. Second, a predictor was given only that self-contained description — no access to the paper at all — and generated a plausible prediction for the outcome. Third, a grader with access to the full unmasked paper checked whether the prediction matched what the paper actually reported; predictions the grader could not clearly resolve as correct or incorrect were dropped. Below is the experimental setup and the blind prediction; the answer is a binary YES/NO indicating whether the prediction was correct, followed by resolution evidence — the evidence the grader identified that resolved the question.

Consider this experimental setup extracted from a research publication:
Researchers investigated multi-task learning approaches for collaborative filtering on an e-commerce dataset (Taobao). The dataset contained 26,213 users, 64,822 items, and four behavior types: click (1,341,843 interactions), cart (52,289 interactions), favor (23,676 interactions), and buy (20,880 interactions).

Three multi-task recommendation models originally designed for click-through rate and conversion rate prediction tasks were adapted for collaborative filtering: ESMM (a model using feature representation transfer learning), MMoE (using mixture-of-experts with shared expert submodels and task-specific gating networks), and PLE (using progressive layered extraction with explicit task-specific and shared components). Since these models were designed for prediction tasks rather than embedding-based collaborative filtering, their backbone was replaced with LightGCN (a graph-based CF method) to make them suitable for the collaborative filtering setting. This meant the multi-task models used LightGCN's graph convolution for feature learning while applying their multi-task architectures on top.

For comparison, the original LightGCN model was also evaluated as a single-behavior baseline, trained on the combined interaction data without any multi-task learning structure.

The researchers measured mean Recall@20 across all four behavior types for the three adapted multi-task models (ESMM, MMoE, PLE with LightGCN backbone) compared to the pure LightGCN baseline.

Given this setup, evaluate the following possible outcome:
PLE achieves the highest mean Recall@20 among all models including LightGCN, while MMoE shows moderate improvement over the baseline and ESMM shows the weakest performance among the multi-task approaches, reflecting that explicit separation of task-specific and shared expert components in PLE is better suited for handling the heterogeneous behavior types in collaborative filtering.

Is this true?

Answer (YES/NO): NO